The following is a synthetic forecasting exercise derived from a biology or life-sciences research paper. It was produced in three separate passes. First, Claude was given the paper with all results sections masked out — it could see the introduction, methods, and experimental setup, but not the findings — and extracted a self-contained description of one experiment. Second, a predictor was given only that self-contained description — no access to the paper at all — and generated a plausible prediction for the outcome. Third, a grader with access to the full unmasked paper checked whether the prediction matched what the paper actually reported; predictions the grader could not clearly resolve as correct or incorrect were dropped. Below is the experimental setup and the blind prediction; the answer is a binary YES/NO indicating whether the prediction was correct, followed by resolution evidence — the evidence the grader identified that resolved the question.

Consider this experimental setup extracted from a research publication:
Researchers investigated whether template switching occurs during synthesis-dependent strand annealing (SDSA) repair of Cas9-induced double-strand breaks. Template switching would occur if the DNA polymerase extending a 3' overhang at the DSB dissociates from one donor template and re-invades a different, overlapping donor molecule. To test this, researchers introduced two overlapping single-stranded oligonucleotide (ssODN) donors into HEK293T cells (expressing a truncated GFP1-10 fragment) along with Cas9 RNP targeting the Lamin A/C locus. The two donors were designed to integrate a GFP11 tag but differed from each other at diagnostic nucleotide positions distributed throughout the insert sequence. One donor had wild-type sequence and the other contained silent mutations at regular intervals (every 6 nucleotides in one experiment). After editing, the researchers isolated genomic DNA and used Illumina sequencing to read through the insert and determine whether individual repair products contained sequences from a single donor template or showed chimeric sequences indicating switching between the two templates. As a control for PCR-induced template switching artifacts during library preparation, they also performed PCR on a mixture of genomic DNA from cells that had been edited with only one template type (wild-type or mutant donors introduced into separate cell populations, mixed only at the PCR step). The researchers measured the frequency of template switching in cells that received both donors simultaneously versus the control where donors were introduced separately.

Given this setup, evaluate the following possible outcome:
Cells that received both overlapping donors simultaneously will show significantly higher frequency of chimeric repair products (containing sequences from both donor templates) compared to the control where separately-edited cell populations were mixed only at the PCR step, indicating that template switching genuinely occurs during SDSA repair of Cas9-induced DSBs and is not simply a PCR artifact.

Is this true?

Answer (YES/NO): YES